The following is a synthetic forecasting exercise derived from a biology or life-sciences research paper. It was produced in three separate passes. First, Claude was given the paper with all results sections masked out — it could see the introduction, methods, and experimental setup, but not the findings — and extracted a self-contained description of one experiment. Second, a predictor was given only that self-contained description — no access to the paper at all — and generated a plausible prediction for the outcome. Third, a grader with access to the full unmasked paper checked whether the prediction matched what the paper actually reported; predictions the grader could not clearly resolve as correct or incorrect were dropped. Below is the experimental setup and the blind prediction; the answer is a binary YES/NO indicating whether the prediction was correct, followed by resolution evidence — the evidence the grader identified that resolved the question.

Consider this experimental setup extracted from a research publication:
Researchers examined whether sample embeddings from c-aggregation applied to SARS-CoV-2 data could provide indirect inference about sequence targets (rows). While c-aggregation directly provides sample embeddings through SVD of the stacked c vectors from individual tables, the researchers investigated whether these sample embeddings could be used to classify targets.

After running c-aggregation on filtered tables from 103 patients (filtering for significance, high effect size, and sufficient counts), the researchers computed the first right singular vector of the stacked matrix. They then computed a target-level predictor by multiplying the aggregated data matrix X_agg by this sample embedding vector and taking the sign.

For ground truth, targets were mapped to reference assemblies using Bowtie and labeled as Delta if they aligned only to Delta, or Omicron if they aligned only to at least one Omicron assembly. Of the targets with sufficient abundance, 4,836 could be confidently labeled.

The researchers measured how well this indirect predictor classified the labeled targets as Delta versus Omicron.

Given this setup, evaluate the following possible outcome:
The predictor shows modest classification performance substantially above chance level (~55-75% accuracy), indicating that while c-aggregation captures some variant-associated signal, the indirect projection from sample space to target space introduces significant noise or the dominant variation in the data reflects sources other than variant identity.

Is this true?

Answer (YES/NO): NO